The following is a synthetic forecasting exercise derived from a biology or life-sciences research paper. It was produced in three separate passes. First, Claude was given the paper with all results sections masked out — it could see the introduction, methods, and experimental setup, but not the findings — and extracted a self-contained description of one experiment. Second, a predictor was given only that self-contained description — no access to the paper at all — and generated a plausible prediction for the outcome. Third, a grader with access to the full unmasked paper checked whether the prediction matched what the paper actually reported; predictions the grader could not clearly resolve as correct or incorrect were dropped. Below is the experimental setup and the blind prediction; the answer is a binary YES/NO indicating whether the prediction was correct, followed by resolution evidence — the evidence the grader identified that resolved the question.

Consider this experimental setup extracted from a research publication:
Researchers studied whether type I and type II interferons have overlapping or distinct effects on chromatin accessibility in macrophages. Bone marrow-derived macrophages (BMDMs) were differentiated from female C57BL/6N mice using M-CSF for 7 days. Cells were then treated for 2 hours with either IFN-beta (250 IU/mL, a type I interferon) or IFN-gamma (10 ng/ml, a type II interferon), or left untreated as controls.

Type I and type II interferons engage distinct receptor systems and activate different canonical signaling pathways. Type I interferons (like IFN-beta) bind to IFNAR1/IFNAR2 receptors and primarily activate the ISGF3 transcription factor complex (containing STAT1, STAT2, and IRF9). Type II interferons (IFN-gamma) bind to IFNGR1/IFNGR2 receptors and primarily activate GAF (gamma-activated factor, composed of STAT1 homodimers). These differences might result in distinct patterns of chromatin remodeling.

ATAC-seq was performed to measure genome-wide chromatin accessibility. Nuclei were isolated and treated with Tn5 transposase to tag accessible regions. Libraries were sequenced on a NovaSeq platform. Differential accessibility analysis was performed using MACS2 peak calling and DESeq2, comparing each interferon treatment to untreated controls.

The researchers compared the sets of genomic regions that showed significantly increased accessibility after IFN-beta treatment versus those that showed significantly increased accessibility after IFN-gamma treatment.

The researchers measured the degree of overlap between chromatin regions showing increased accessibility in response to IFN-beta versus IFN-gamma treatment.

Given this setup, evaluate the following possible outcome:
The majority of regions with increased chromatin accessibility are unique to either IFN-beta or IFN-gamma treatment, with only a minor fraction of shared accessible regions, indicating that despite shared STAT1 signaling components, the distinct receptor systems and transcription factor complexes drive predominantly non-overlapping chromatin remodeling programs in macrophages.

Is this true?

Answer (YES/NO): NO